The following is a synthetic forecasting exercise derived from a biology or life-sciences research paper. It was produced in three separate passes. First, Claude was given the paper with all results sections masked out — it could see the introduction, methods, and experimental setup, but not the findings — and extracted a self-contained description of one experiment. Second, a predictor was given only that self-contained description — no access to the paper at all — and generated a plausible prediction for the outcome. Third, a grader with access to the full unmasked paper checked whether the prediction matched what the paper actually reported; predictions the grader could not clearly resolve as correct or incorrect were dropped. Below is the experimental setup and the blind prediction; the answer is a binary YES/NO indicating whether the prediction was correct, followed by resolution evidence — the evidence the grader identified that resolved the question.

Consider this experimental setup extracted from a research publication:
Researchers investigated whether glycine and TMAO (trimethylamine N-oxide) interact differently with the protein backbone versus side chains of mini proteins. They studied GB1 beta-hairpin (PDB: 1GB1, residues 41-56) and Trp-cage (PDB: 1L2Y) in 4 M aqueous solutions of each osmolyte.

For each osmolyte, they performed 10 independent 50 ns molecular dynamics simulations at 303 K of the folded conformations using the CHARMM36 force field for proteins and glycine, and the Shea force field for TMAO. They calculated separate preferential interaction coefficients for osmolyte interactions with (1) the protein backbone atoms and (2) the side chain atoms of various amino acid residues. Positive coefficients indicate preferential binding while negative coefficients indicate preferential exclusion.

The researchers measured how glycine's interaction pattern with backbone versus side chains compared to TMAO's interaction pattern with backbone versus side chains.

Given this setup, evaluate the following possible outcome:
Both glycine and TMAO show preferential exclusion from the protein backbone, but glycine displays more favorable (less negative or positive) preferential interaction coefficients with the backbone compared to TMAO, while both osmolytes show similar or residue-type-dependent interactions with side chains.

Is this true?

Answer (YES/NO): NO